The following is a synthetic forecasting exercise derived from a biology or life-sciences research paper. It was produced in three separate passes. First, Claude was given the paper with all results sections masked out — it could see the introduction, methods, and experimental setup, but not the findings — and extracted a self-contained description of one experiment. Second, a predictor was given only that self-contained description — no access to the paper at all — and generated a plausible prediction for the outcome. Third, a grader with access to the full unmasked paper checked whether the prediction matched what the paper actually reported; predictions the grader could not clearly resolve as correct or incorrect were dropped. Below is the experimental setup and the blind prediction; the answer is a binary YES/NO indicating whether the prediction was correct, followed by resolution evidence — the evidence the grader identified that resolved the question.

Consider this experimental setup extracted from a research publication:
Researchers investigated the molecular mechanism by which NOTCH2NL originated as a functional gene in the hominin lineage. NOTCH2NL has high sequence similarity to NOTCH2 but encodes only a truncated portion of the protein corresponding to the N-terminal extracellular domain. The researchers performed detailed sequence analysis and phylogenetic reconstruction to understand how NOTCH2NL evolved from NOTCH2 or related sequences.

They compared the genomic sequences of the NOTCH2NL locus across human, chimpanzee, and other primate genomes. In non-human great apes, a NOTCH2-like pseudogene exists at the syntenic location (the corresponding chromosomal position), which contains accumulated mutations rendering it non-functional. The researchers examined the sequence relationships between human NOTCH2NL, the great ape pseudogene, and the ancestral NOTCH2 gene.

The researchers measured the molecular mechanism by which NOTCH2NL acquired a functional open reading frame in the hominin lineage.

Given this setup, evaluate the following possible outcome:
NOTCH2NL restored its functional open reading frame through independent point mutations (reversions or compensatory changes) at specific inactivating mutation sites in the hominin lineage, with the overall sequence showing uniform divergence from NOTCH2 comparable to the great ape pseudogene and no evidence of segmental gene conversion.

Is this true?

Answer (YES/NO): NO